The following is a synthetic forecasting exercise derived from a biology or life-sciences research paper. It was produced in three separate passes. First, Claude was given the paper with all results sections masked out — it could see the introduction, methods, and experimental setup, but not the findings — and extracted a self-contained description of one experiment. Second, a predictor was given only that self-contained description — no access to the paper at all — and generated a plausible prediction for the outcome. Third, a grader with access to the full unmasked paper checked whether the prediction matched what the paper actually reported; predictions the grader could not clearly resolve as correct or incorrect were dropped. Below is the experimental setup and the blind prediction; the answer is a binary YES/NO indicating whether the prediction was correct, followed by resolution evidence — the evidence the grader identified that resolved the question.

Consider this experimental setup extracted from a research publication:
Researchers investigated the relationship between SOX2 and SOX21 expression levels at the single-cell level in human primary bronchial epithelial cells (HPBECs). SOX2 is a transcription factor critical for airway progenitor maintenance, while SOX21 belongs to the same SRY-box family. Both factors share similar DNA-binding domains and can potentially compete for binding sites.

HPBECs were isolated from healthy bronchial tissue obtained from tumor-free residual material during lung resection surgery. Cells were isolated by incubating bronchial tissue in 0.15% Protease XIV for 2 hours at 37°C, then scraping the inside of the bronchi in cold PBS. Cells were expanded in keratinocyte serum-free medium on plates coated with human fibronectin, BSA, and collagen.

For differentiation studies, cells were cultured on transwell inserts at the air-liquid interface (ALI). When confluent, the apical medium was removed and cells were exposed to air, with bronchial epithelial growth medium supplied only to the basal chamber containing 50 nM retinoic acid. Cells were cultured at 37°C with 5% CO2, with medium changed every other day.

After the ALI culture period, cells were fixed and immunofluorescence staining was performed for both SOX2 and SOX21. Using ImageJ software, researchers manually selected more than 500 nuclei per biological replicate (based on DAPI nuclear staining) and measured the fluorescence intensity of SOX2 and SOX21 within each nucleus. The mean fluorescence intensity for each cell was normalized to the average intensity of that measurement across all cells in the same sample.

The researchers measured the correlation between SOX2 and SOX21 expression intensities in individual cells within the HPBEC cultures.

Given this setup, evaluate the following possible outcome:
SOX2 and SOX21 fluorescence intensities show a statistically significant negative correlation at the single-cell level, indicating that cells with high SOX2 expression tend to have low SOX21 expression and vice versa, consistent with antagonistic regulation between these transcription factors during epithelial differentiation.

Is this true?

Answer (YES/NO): NO